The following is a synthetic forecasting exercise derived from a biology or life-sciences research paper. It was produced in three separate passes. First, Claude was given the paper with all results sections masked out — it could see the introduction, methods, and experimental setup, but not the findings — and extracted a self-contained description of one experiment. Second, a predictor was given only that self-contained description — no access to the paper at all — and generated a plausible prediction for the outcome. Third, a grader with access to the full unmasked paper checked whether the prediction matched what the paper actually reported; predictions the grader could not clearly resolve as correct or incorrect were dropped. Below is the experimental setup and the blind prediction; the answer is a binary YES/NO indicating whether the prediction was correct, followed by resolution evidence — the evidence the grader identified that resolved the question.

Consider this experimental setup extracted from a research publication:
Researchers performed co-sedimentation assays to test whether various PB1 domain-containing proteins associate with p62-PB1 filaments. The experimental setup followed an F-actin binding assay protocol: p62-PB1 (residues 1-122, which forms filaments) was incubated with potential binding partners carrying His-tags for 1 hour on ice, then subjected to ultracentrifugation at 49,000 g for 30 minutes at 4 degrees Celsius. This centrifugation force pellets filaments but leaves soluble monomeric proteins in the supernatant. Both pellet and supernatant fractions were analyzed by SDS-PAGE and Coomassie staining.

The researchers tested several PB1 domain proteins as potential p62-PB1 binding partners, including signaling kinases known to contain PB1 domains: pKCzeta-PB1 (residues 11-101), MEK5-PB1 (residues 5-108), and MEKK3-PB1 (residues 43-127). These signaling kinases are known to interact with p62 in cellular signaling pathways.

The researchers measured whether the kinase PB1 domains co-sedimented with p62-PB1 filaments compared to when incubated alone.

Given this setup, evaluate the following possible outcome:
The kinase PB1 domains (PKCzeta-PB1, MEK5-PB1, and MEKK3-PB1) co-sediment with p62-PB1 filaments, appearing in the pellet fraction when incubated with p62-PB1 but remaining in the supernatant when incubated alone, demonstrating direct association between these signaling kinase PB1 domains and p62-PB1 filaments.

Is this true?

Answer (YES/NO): NO